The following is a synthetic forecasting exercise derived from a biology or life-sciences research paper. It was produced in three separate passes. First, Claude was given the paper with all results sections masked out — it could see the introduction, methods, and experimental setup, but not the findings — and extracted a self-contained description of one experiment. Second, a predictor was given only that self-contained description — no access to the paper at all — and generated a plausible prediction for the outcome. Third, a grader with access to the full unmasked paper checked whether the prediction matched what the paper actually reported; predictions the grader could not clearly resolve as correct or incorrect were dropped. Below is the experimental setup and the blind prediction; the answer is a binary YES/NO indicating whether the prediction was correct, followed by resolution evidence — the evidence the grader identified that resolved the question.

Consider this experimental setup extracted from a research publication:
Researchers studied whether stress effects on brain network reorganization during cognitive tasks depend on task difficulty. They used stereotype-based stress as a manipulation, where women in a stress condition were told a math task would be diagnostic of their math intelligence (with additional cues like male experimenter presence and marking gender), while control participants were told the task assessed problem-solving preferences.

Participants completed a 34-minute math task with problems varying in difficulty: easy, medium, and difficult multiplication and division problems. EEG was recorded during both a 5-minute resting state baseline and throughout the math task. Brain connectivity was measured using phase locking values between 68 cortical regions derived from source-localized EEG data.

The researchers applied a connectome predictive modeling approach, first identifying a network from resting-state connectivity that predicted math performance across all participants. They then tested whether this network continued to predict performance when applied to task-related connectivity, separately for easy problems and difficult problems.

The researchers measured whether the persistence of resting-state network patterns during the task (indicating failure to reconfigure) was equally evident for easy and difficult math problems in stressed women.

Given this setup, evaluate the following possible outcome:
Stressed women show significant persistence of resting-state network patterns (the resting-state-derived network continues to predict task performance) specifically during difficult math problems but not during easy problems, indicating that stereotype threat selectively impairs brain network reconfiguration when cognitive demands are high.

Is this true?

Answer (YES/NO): YES